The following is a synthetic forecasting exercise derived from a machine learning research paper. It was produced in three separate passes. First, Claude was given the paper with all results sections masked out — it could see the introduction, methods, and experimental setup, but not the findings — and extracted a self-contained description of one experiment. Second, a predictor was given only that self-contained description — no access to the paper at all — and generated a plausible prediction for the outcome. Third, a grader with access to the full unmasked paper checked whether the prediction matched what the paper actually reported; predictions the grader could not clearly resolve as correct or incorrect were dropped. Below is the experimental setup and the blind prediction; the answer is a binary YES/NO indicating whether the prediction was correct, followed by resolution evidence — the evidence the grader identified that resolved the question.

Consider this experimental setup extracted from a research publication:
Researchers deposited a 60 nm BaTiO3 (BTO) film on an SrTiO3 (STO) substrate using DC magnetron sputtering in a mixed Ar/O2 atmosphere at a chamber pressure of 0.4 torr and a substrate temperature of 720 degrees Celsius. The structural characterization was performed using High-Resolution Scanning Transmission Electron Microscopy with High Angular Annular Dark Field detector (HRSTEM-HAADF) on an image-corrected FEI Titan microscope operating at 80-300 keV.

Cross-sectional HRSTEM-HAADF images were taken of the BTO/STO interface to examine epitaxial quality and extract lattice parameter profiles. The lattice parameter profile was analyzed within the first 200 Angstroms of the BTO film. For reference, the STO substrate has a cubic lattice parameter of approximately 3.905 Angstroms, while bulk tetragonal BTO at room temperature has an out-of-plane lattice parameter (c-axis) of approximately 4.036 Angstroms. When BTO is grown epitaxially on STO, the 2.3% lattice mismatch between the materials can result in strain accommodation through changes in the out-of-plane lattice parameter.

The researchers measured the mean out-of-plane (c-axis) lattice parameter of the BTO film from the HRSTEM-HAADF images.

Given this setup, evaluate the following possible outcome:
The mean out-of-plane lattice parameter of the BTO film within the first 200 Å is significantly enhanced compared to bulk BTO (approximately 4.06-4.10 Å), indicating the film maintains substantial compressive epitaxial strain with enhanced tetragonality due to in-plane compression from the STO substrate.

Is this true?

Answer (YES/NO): NO